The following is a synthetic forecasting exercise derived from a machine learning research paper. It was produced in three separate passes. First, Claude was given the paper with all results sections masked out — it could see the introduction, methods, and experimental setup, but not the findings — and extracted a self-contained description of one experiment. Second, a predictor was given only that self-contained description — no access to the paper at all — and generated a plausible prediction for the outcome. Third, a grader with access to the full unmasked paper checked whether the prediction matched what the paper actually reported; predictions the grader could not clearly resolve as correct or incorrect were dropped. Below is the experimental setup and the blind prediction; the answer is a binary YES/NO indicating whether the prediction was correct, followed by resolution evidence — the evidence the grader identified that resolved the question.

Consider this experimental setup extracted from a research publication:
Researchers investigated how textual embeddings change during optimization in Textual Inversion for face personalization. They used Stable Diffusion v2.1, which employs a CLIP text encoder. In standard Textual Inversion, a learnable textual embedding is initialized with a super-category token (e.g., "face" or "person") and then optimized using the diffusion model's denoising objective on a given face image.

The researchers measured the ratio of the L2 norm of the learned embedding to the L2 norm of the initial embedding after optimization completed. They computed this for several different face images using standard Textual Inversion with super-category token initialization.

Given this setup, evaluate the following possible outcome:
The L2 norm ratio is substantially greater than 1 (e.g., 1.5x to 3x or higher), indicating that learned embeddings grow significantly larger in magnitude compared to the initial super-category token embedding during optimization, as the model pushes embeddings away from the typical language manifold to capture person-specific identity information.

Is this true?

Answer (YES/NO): YES